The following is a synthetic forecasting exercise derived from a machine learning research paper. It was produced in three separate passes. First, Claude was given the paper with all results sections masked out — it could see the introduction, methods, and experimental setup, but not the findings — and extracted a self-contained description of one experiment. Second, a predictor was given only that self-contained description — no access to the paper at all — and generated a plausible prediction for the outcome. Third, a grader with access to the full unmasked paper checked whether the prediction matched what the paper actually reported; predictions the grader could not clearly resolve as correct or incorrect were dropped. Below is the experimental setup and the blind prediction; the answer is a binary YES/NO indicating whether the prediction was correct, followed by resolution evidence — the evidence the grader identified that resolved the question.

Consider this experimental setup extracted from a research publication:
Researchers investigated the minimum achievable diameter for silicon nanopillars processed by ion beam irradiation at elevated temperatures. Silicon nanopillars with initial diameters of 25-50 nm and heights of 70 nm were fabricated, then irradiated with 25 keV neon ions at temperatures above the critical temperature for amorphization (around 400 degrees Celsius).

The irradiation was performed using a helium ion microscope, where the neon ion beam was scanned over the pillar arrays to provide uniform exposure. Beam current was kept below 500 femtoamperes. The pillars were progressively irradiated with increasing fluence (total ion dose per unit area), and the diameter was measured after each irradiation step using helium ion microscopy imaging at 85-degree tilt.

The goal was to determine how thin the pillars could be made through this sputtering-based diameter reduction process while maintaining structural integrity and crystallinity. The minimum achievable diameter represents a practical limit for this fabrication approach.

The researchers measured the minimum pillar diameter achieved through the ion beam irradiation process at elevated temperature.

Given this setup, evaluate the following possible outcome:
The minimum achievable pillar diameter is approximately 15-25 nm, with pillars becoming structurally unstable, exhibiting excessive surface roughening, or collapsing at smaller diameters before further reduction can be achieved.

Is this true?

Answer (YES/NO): NO